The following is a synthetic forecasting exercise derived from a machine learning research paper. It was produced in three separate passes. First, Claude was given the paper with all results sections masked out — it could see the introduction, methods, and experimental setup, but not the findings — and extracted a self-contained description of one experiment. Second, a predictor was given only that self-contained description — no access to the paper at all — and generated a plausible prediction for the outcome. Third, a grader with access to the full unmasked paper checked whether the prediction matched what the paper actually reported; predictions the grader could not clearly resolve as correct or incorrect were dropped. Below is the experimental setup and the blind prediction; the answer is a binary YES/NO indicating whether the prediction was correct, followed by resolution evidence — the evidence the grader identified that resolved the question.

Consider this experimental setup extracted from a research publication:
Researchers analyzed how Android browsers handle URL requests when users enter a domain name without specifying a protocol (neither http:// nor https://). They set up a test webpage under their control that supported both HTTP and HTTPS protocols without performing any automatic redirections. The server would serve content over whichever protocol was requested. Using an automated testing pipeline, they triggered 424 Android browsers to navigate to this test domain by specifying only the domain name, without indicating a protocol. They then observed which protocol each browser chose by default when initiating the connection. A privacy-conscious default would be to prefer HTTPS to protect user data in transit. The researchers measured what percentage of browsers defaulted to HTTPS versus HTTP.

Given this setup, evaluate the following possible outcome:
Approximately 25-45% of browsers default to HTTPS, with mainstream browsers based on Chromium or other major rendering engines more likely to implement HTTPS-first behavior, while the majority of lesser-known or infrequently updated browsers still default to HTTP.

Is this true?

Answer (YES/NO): NO